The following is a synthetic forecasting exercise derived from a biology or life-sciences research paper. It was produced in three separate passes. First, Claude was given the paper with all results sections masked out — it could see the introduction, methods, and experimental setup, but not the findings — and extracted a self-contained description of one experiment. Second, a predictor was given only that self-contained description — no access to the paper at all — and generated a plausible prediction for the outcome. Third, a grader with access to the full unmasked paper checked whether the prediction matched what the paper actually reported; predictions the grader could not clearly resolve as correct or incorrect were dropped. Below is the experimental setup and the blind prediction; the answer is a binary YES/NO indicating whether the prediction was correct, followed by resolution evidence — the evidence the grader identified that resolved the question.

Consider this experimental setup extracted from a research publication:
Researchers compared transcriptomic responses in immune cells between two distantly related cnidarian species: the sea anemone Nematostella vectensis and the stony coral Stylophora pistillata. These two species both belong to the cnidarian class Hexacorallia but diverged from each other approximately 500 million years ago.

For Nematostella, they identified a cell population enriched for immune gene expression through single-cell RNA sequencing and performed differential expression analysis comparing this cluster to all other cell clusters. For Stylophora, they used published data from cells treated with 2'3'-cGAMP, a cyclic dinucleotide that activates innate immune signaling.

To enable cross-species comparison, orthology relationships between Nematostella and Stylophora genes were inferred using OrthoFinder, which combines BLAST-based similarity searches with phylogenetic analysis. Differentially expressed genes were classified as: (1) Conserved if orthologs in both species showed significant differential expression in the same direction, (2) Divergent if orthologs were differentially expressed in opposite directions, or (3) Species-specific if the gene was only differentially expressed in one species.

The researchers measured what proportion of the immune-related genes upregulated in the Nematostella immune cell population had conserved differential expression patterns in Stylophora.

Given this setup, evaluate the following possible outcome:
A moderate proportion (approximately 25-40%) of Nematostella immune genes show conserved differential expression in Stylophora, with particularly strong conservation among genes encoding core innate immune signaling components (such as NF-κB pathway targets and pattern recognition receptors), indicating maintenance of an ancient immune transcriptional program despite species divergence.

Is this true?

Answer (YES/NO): NO